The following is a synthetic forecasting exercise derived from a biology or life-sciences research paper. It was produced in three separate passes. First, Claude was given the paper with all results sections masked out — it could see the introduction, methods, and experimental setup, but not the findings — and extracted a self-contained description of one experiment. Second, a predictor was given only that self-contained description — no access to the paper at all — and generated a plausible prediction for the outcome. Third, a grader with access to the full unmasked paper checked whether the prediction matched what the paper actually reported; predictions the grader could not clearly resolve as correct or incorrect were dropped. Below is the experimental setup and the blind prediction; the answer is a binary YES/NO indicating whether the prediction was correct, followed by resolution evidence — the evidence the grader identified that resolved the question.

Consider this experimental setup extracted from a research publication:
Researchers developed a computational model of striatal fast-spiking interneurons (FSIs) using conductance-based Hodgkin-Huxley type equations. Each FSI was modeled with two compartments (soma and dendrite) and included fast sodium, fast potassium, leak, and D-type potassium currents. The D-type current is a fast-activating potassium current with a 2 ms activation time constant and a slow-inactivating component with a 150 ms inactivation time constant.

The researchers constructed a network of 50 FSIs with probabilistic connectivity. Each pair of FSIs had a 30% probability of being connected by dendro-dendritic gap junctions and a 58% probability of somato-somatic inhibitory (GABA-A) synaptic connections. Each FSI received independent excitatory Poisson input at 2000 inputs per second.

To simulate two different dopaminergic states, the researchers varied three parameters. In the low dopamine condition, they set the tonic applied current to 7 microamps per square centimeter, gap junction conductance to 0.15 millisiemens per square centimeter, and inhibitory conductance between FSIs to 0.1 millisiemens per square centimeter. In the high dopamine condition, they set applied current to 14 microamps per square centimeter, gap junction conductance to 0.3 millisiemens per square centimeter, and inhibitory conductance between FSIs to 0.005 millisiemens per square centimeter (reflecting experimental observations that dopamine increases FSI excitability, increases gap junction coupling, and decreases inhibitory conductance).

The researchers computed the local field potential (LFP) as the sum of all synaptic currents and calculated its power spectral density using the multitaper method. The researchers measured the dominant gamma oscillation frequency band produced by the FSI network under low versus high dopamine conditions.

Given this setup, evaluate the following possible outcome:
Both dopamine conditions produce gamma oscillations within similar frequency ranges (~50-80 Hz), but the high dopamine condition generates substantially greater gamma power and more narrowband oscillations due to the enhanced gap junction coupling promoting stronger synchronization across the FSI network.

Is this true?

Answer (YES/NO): NO